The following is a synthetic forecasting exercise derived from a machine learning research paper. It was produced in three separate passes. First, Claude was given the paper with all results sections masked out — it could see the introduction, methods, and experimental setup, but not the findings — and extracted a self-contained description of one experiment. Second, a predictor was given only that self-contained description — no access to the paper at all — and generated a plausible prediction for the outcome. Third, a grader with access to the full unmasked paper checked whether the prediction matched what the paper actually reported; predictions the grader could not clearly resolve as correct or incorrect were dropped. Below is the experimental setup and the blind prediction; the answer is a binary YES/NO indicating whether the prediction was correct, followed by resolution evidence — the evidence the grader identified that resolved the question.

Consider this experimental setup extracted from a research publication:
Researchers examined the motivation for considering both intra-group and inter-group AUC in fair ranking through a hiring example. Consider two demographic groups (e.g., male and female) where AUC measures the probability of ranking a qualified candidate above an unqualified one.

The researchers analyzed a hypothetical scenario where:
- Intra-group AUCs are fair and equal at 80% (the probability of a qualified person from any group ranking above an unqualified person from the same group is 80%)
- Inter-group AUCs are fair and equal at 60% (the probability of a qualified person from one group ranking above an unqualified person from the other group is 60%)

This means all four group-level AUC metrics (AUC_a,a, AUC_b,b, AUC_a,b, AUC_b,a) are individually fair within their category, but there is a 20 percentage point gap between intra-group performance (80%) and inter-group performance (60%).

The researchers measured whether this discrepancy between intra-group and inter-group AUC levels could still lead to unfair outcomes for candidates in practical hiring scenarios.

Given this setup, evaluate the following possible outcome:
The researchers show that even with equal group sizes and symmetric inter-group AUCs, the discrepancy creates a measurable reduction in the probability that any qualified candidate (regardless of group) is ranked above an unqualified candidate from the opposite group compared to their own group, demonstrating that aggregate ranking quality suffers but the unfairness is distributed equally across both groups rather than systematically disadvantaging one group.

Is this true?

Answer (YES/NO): NO